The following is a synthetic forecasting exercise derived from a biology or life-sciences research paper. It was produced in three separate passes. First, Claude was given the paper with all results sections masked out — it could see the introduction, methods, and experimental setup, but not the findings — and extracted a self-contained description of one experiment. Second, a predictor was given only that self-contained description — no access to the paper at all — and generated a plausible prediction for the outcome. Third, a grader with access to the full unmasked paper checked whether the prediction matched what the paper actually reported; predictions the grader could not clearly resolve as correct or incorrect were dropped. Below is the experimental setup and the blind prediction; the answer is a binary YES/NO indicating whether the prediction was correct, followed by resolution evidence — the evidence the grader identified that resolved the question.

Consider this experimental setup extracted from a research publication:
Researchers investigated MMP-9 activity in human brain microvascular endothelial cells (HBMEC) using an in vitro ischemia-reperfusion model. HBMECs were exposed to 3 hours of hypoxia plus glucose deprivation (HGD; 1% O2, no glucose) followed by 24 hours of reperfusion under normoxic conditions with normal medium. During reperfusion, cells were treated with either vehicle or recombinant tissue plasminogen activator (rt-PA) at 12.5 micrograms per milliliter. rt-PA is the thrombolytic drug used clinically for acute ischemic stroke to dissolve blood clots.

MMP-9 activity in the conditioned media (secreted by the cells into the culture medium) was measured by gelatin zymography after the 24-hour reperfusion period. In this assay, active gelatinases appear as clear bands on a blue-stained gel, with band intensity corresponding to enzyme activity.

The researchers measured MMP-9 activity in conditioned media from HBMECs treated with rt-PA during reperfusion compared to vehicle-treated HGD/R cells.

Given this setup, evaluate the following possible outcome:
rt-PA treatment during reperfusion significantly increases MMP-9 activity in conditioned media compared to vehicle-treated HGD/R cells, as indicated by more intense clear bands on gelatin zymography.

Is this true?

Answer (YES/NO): NO